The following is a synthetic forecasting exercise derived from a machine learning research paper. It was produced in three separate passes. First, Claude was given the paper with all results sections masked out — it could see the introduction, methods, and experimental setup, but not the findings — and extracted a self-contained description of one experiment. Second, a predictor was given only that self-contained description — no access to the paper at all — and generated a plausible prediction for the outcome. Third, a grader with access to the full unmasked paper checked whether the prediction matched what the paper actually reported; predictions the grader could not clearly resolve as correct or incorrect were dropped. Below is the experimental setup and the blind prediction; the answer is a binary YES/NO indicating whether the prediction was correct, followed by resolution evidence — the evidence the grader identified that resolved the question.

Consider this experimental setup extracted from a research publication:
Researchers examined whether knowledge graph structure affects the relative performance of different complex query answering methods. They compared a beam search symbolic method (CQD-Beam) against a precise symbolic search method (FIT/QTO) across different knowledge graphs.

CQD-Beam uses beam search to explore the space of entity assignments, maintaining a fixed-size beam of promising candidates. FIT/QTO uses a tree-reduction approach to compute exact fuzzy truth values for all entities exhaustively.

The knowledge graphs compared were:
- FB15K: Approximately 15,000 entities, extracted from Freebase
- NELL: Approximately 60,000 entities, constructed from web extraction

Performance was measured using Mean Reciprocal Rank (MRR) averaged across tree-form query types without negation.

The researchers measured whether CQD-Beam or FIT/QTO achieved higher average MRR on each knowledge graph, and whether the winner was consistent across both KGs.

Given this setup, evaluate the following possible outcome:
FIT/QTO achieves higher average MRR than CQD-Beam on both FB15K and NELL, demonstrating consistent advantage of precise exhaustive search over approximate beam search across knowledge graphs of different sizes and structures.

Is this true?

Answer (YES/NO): YES